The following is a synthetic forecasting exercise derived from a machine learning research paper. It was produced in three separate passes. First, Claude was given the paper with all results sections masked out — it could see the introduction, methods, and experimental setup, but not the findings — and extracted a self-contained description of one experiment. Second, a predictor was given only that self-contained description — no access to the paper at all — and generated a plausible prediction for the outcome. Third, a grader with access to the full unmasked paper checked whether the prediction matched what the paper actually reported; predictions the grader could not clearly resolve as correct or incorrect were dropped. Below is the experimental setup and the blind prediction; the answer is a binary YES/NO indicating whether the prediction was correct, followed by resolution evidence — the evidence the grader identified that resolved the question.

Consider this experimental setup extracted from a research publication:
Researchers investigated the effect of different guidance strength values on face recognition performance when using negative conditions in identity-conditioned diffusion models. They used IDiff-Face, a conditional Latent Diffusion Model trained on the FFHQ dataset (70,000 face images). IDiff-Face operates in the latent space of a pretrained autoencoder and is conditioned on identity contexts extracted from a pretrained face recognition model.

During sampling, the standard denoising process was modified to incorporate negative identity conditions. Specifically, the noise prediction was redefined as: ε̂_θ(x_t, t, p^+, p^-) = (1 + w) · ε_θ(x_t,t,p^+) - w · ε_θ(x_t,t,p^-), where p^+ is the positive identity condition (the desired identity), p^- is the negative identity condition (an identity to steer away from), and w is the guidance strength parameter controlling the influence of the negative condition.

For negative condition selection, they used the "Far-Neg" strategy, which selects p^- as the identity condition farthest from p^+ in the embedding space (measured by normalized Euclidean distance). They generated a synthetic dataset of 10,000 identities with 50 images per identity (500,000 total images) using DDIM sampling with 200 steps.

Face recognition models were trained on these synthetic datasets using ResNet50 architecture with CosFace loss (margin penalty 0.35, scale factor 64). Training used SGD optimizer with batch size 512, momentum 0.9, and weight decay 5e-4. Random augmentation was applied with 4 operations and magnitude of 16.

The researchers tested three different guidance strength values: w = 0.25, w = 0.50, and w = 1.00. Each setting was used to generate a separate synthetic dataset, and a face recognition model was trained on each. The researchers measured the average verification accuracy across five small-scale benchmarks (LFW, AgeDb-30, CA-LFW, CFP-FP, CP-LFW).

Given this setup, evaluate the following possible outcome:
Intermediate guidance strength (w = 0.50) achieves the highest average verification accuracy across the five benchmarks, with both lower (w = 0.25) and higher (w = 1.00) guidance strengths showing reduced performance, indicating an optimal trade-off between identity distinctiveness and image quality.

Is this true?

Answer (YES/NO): YES